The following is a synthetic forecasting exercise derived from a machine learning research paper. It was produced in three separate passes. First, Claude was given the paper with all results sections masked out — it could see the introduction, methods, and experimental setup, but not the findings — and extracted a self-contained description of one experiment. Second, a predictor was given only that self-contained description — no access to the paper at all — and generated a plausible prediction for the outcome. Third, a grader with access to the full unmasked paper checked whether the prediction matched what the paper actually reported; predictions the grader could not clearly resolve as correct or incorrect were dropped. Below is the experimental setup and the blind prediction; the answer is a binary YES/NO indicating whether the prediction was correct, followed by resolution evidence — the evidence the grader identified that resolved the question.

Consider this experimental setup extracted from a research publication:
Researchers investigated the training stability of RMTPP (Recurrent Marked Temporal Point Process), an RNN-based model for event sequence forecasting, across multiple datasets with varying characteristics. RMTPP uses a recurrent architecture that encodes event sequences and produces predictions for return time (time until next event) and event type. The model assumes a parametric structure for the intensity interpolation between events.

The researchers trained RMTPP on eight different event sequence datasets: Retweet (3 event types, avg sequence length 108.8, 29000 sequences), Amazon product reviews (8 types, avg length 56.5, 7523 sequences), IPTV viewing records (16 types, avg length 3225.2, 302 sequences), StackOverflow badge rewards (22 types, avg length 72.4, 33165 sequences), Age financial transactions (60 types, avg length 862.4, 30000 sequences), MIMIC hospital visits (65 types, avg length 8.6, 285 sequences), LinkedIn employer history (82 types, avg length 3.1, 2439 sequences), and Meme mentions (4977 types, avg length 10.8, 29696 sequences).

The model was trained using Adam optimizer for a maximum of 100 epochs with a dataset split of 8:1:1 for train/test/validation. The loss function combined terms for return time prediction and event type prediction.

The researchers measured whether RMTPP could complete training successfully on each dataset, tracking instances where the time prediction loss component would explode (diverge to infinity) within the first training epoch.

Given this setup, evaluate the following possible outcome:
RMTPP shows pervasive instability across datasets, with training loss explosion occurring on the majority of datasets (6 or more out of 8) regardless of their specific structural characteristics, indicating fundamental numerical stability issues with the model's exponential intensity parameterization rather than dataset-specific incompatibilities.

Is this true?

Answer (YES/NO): NO